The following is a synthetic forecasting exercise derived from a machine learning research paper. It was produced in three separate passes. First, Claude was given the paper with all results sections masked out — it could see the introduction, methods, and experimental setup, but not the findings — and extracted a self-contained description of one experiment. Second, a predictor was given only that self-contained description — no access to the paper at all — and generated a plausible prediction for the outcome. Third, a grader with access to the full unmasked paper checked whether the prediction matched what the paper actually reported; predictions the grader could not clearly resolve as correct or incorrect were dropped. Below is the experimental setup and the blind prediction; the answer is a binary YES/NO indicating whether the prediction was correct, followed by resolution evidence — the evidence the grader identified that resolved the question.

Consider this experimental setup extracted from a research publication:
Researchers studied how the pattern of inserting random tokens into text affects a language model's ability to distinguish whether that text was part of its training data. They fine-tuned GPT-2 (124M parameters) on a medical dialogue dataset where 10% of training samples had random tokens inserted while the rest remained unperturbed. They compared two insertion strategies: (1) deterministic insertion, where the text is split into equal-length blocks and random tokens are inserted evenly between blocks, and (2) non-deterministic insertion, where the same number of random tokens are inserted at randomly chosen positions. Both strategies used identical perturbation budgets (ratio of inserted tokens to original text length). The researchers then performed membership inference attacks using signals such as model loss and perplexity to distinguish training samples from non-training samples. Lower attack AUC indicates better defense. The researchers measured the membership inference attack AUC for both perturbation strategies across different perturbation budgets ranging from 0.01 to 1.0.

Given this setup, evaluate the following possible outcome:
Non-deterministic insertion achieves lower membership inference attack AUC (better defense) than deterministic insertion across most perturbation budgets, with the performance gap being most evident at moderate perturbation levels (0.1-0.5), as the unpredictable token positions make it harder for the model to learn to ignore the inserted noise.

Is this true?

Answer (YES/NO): NO